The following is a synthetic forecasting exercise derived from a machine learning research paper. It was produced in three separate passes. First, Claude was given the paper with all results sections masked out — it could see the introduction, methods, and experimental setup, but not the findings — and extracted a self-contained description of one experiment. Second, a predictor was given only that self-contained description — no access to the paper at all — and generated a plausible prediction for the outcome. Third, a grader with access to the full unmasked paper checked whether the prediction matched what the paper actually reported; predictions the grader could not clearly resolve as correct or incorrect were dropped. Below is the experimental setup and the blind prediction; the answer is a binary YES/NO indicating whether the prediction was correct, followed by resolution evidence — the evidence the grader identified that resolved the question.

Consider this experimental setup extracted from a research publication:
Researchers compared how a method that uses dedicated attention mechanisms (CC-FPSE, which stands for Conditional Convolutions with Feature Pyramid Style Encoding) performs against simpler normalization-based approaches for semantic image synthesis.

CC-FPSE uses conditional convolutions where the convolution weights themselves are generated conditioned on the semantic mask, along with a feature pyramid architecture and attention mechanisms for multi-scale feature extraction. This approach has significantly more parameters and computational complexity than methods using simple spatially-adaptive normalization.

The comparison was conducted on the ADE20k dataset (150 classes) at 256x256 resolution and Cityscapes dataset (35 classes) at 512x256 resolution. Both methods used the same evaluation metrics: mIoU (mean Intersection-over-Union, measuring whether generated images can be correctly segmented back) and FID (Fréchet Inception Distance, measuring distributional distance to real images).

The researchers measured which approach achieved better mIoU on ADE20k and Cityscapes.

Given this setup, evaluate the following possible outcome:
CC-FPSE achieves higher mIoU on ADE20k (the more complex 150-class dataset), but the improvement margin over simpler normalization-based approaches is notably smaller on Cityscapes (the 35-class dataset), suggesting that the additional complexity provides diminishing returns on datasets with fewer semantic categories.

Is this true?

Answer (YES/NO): NO